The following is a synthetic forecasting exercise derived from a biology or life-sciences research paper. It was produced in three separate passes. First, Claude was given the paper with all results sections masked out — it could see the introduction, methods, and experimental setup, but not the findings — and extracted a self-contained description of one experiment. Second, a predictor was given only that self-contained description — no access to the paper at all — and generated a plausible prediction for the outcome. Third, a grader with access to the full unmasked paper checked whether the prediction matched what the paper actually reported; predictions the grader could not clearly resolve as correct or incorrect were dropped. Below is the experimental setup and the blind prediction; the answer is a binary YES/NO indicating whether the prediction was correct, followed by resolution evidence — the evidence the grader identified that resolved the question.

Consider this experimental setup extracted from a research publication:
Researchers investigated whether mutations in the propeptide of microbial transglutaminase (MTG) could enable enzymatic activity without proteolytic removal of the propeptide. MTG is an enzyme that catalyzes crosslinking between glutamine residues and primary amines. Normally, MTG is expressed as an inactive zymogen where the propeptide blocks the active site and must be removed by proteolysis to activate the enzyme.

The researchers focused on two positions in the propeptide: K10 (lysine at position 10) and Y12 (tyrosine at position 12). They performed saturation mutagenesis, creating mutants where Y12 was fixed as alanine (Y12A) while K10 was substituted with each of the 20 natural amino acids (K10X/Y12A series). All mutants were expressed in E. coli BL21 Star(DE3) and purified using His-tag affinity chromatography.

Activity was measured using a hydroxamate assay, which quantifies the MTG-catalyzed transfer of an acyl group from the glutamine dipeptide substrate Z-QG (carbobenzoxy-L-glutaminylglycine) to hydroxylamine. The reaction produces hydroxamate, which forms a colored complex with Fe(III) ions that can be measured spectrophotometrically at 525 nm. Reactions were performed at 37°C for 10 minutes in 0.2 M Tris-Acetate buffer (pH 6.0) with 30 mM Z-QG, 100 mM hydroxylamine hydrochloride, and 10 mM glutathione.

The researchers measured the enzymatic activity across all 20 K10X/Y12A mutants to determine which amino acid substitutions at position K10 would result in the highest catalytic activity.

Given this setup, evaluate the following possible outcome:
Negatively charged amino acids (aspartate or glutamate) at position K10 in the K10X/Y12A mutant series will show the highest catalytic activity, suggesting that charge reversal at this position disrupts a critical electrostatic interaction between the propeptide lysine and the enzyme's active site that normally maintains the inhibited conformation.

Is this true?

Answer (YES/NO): YES